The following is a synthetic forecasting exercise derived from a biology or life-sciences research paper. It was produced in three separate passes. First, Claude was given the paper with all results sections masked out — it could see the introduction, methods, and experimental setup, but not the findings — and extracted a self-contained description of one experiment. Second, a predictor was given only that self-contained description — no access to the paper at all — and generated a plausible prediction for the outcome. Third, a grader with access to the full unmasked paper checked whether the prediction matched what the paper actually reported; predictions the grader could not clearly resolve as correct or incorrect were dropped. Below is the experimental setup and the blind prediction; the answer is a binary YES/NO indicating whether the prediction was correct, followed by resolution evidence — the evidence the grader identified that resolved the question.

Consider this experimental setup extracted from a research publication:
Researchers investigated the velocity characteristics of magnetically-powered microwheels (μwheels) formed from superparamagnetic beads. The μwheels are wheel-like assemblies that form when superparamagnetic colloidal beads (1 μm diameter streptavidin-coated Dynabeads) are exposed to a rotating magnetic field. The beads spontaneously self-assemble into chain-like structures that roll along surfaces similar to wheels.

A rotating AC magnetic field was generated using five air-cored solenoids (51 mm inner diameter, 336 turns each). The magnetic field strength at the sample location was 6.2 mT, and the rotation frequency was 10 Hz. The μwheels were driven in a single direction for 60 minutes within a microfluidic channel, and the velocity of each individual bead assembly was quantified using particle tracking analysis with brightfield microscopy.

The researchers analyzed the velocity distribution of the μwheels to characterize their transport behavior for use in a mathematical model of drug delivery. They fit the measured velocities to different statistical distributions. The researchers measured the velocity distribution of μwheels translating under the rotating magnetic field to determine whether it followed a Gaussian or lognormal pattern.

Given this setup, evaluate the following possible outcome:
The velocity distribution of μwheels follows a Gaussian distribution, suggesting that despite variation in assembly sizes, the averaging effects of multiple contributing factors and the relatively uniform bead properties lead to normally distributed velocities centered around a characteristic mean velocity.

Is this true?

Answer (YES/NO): NO